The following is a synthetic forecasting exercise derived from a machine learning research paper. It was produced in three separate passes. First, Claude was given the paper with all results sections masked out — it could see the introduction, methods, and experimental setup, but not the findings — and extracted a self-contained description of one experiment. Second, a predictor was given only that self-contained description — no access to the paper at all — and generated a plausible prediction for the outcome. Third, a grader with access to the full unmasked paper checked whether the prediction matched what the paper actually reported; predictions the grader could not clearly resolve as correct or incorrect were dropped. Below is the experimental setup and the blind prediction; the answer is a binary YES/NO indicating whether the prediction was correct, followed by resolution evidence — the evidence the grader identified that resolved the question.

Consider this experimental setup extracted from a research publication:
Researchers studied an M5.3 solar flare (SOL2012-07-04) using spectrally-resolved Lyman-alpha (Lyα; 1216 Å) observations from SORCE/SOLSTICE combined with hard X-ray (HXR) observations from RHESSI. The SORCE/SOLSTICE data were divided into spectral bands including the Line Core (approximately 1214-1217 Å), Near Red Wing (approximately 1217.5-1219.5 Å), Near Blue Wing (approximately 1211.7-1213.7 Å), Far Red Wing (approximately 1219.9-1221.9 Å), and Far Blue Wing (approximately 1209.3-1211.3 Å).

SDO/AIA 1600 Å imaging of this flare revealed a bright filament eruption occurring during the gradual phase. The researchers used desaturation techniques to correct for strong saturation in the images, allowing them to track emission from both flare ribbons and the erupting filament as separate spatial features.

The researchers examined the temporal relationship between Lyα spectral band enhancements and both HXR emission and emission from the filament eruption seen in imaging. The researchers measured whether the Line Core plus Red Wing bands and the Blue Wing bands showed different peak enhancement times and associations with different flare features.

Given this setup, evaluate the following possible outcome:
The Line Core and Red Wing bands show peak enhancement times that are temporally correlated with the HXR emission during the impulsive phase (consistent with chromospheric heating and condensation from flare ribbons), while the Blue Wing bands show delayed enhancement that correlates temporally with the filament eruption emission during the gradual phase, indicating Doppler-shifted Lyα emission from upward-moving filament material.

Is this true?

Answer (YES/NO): NO